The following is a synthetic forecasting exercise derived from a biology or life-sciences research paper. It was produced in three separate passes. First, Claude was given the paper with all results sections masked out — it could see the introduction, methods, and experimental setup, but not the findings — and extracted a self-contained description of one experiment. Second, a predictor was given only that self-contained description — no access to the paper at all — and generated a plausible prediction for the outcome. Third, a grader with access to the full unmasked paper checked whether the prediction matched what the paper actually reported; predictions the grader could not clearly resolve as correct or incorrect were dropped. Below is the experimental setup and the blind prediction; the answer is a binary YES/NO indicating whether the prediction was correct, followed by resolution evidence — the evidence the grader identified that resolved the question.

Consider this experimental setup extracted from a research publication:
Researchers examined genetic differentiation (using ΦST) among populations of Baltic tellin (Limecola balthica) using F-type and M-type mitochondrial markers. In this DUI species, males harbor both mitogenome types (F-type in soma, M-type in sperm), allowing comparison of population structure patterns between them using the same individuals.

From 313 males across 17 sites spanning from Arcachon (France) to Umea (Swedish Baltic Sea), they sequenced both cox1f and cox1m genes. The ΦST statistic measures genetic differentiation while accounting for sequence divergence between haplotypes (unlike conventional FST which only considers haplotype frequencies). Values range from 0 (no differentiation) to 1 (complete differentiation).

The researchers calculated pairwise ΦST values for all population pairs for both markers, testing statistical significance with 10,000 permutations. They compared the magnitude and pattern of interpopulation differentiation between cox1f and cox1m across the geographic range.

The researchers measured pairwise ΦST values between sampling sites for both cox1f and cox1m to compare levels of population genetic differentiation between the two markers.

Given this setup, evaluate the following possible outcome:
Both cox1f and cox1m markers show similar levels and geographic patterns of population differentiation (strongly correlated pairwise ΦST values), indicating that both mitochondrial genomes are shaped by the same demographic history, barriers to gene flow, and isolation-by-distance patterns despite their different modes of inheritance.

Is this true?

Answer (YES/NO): NO